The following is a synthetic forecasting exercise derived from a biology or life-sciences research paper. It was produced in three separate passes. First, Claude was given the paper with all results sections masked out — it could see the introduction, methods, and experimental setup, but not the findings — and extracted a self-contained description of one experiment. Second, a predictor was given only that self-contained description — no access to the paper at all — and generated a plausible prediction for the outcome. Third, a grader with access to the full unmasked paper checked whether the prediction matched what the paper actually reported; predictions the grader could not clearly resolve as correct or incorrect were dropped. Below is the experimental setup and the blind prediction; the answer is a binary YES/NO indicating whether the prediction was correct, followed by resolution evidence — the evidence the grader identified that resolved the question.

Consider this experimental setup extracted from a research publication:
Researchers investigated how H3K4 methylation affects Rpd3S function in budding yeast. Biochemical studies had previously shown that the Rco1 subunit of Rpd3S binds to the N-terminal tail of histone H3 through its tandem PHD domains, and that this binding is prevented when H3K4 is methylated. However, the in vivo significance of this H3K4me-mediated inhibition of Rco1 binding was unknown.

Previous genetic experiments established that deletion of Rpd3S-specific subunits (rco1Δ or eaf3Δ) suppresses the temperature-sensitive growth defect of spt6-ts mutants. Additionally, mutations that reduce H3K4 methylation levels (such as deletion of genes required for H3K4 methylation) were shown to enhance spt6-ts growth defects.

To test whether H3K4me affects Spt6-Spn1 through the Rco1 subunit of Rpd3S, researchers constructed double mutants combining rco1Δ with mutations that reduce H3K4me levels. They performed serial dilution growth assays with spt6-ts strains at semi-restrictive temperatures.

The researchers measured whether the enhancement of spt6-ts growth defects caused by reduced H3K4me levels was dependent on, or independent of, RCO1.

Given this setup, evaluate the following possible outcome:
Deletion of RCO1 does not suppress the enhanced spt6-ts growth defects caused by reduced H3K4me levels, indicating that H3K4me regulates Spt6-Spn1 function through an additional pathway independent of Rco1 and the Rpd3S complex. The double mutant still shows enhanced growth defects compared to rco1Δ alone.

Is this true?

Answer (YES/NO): NO